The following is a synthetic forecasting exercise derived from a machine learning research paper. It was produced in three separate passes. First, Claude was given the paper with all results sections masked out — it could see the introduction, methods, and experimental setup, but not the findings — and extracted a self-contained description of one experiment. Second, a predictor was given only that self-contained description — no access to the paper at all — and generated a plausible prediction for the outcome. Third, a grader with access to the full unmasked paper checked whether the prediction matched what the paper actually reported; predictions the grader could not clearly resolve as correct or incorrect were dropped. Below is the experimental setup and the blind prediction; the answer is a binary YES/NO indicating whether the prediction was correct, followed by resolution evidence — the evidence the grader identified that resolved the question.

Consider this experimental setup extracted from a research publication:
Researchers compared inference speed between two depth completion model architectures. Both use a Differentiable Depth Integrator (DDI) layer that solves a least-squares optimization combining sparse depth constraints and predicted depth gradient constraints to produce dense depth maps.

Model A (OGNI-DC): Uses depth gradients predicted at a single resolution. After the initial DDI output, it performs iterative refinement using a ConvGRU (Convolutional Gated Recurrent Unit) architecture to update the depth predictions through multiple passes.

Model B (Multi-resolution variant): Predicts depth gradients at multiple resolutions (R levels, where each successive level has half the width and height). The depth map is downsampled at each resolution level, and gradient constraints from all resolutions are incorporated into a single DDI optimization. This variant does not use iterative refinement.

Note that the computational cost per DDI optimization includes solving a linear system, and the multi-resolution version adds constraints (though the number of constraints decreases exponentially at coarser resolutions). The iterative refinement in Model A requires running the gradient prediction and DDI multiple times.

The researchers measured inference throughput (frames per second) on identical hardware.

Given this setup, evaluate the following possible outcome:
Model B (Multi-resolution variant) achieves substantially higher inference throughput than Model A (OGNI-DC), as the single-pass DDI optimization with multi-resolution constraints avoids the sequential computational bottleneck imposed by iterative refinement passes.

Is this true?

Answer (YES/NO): YES